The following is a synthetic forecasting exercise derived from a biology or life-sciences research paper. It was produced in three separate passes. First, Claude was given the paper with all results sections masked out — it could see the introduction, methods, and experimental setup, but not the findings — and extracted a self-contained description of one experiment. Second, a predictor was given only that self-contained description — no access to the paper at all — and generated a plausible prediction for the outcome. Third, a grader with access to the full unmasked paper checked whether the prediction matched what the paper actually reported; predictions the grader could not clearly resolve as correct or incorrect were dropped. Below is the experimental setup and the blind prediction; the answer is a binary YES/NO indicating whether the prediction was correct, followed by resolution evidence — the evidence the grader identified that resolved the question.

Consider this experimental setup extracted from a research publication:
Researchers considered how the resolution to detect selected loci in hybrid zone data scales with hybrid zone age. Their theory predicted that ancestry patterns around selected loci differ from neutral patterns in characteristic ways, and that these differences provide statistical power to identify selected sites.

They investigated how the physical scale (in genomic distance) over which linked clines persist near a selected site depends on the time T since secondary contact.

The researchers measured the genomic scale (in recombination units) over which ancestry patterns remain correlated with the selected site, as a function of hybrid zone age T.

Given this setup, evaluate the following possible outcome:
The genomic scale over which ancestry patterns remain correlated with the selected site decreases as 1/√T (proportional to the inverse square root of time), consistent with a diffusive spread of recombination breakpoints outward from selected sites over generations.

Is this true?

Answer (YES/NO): NO